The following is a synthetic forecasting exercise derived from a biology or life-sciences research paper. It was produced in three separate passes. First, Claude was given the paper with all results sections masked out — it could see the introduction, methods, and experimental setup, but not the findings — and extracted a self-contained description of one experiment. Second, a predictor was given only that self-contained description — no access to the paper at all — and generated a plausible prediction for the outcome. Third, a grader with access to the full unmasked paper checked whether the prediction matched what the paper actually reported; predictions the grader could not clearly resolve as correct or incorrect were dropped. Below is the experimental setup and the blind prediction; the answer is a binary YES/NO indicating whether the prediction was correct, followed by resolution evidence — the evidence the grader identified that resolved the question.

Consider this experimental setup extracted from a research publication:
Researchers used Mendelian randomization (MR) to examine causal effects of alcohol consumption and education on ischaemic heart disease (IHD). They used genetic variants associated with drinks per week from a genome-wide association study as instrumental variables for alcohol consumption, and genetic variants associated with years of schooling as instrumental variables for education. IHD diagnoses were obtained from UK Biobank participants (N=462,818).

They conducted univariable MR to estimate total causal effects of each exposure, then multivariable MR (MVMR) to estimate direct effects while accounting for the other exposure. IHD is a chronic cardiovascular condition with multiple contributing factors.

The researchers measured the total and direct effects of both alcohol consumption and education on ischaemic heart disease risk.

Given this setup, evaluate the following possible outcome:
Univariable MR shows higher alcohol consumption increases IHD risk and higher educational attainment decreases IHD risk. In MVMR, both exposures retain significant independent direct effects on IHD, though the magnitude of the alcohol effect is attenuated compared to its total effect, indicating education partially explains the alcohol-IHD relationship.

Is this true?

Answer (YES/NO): NO